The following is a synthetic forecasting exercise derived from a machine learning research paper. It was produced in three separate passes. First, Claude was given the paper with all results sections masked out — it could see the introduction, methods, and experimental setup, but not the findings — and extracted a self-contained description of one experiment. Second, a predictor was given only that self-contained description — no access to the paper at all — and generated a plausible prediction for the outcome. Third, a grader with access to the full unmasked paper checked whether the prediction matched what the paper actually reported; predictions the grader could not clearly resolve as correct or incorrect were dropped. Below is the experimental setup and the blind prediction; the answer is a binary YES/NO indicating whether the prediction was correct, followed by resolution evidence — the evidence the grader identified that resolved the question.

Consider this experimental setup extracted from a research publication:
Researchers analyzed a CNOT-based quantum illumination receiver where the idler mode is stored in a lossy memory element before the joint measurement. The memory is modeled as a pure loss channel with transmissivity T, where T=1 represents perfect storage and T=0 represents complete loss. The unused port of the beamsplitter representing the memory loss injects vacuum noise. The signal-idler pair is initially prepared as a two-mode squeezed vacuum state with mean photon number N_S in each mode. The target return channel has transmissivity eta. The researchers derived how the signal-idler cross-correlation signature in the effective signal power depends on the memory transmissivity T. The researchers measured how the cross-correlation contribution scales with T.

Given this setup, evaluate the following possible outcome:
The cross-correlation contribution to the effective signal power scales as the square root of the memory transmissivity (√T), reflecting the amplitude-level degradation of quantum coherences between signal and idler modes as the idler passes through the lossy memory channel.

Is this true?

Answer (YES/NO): YES